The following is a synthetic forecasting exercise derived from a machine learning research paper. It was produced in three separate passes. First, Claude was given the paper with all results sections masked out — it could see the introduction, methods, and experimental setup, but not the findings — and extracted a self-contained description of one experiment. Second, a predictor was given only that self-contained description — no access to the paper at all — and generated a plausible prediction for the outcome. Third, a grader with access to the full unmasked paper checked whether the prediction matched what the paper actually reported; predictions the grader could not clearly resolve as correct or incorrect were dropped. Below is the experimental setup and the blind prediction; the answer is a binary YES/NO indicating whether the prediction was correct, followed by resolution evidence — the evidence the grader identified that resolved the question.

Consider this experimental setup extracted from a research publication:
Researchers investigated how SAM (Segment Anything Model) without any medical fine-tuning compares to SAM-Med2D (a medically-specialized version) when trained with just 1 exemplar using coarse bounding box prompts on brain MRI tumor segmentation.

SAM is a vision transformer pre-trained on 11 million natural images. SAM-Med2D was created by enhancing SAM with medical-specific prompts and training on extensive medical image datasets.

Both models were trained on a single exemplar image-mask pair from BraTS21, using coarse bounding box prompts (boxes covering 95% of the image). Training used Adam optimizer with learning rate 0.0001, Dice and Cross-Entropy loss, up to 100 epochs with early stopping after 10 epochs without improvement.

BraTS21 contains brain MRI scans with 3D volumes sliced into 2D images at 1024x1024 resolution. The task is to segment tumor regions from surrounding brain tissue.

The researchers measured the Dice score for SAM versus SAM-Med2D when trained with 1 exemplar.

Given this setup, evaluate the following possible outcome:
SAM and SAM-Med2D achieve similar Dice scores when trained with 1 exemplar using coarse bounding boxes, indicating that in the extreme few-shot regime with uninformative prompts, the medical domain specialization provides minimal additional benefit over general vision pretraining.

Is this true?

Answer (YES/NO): NO